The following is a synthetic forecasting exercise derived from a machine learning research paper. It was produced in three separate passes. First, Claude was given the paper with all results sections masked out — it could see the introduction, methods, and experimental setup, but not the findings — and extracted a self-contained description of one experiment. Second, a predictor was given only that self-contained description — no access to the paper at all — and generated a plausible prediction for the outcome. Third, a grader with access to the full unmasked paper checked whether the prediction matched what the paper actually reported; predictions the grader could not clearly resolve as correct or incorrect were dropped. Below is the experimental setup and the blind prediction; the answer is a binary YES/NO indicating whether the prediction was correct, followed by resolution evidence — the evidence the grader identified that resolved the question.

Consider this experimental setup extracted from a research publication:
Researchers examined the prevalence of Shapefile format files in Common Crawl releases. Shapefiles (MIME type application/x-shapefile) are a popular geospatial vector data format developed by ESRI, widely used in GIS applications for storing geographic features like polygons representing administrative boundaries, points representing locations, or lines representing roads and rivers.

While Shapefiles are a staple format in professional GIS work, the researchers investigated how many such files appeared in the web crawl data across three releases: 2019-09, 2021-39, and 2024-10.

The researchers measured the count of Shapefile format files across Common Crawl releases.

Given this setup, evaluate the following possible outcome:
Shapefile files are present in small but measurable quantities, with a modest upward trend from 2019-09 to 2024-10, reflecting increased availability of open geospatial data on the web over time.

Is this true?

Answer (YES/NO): NO